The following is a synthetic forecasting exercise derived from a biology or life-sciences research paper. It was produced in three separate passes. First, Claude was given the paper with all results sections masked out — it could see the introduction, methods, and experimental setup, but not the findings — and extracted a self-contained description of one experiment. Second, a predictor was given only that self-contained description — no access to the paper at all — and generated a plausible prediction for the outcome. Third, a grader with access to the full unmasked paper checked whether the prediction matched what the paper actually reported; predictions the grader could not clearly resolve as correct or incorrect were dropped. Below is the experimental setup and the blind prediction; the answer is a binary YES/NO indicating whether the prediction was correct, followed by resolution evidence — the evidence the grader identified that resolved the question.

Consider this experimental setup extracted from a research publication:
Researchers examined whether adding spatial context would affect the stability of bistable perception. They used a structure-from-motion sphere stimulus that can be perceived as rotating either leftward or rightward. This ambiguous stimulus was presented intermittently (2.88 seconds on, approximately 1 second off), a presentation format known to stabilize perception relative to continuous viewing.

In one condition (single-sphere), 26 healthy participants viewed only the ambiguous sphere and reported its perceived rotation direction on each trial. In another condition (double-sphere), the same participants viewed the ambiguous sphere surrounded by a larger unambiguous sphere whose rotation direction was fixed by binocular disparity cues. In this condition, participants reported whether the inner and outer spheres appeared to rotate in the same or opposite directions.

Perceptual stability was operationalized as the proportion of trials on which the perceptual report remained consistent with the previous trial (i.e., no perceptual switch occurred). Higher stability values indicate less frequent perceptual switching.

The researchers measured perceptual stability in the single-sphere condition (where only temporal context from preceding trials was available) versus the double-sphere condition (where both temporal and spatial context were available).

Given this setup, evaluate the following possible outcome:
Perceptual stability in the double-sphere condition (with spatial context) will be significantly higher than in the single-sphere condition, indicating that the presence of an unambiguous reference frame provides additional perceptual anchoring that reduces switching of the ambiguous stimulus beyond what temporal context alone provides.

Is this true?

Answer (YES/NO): NO